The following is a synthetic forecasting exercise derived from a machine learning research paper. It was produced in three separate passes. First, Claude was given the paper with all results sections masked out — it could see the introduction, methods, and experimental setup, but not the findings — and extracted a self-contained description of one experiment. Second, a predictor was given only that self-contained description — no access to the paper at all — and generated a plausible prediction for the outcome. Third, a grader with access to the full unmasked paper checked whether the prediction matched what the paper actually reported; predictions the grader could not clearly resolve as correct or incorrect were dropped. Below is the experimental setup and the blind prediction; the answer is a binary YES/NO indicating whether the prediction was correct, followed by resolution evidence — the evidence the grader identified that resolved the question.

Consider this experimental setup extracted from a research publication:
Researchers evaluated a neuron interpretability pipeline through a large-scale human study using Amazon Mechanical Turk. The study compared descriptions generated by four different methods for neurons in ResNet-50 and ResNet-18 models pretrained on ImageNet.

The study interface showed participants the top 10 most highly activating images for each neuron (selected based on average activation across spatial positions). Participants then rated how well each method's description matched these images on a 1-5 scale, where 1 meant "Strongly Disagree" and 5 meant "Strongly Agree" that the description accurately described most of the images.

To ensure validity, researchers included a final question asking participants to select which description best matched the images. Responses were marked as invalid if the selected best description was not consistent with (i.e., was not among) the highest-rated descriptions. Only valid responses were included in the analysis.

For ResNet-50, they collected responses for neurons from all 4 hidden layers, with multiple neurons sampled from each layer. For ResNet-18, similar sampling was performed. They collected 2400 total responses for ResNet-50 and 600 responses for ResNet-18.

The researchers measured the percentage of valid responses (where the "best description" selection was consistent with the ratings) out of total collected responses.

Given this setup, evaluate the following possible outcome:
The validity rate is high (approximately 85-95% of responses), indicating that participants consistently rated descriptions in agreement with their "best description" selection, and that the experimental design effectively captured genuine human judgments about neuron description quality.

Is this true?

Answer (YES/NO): NO